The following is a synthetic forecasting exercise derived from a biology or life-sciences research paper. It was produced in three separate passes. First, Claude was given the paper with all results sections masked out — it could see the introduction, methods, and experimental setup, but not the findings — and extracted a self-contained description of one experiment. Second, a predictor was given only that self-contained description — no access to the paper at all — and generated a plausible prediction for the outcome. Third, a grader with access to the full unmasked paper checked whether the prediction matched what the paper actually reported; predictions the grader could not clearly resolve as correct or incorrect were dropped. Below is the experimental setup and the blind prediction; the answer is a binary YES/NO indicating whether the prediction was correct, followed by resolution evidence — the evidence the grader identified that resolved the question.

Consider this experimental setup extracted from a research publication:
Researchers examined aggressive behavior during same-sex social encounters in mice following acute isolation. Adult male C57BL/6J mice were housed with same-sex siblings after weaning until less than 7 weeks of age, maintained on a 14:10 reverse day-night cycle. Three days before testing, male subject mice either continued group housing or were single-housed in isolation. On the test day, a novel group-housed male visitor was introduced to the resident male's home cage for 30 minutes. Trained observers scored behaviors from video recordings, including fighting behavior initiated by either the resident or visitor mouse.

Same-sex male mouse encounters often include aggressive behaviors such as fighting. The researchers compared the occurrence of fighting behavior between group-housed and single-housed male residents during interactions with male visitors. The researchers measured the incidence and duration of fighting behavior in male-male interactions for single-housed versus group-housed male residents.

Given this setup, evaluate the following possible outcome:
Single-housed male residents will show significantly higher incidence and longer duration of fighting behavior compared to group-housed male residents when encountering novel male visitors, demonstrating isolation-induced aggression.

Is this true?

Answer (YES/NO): NO